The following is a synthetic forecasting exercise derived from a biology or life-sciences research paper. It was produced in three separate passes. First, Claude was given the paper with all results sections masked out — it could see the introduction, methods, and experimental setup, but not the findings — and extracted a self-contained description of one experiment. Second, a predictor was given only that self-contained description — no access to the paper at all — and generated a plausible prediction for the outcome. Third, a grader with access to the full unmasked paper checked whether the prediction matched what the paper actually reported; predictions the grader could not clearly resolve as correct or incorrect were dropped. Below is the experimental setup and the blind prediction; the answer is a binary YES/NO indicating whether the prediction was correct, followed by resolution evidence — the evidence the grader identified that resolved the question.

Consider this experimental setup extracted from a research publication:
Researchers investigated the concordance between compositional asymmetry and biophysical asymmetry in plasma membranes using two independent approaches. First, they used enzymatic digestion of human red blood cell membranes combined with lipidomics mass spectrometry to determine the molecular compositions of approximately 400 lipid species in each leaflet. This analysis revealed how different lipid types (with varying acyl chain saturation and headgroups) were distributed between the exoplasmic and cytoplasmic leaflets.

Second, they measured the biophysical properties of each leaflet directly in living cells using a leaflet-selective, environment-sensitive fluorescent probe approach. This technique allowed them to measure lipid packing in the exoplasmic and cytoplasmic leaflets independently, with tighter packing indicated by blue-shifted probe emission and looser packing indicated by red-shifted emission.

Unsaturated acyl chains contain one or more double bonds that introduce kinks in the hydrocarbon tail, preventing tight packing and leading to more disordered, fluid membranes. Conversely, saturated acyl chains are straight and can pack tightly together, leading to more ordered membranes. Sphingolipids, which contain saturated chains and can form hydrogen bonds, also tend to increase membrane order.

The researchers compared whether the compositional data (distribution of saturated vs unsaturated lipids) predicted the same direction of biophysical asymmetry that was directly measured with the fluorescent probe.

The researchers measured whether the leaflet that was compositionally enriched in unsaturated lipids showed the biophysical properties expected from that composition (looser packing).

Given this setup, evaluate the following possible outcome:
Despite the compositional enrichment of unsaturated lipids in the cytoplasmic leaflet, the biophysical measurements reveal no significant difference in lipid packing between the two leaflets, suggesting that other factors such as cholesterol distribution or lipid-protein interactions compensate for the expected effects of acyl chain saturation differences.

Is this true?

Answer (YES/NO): NO